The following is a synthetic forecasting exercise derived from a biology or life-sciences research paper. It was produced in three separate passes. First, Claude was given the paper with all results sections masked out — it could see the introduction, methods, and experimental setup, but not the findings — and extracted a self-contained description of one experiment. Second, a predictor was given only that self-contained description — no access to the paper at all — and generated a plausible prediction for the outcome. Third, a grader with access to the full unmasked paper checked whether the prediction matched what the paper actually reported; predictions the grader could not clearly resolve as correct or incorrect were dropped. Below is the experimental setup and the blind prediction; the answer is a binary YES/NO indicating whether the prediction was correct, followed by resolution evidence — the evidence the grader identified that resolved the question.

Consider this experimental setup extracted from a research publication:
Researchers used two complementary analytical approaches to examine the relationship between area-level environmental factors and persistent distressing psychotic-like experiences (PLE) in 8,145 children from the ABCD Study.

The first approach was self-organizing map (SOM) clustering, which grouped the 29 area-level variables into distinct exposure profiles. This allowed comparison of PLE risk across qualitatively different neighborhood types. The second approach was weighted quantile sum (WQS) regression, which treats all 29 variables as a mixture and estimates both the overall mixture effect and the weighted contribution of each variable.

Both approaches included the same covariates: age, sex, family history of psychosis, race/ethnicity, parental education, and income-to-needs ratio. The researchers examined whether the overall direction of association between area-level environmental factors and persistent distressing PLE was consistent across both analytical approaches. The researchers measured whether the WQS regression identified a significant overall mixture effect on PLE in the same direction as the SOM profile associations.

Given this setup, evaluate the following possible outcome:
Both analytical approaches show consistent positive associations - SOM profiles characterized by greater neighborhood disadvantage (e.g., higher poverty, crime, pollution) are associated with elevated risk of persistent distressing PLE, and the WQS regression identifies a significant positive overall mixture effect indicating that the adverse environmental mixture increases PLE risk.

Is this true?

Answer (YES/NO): YES